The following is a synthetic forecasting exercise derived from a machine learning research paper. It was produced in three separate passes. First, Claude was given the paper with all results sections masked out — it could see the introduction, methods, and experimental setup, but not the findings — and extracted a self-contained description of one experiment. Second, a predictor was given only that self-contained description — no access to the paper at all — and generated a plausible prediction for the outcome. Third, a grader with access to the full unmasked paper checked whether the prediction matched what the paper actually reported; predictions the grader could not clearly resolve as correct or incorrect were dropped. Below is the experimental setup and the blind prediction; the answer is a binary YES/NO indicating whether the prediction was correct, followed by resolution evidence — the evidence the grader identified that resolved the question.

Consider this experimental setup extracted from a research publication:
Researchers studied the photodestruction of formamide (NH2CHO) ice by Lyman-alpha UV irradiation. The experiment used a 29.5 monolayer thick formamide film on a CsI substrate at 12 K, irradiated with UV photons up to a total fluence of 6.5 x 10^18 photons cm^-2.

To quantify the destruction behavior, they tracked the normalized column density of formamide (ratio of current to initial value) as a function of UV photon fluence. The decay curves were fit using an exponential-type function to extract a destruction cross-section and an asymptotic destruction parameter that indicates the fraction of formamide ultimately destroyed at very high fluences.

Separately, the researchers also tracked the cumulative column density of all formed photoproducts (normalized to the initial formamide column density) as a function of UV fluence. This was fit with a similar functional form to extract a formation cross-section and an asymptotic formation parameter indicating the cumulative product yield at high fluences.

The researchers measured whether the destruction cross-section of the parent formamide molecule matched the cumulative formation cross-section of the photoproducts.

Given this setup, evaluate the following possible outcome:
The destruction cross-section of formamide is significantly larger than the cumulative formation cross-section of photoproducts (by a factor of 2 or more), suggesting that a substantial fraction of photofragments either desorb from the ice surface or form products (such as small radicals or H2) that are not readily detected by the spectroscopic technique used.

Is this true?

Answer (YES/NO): NO